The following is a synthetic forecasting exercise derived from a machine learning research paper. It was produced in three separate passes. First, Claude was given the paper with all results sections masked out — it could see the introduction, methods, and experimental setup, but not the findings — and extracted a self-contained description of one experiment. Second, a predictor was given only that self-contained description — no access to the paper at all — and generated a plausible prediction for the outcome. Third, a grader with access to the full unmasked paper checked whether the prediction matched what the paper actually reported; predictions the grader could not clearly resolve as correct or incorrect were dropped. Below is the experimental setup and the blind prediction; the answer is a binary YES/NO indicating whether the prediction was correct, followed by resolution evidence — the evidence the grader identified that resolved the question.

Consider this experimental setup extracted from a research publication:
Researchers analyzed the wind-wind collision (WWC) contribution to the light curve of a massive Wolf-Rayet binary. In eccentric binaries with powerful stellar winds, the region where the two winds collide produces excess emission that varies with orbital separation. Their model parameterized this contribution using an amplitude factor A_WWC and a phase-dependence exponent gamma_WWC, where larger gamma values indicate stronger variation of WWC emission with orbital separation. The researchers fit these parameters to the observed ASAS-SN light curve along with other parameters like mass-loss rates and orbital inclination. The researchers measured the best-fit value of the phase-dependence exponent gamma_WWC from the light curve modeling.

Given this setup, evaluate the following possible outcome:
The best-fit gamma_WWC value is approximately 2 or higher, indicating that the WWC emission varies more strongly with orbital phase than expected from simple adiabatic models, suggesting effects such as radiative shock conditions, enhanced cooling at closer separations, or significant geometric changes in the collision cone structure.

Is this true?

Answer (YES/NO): NO